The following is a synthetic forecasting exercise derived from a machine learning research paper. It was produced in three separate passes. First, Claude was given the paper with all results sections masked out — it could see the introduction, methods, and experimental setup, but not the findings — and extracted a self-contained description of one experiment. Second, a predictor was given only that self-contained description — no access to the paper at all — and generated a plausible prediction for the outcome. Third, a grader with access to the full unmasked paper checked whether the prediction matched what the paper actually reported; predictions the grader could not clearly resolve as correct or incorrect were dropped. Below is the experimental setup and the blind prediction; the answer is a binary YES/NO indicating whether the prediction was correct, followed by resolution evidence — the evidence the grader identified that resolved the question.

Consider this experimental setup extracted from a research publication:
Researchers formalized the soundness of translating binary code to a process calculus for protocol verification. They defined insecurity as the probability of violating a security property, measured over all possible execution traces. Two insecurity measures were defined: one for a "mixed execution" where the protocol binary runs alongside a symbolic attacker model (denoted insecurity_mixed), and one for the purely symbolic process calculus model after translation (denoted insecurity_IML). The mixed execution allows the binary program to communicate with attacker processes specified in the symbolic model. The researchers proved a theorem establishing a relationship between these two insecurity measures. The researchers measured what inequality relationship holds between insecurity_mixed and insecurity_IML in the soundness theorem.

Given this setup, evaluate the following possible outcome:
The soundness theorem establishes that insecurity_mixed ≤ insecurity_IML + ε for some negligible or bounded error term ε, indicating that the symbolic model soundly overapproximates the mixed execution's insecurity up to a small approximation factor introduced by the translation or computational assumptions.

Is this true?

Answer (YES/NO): NO